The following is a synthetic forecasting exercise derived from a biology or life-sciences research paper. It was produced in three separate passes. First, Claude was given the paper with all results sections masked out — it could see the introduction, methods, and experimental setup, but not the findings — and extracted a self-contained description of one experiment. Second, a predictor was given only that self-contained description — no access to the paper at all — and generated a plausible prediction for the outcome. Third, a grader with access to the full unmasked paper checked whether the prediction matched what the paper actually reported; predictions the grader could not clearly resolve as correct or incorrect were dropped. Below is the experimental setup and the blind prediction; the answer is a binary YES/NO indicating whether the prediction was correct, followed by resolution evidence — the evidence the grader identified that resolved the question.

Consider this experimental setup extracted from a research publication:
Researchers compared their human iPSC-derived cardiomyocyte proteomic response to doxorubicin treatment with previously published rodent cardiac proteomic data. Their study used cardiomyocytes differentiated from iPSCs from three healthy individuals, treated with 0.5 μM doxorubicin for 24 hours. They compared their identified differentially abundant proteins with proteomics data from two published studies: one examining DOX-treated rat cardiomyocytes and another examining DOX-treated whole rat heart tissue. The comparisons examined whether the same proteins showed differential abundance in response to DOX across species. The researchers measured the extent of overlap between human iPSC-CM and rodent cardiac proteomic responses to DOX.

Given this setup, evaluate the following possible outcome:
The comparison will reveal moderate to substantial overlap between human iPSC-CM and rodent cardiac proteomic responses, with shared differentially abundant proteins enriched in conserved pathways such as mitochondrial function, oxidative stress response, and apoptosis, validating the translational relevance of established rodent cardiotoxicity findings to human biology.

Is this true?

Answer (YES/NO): NO